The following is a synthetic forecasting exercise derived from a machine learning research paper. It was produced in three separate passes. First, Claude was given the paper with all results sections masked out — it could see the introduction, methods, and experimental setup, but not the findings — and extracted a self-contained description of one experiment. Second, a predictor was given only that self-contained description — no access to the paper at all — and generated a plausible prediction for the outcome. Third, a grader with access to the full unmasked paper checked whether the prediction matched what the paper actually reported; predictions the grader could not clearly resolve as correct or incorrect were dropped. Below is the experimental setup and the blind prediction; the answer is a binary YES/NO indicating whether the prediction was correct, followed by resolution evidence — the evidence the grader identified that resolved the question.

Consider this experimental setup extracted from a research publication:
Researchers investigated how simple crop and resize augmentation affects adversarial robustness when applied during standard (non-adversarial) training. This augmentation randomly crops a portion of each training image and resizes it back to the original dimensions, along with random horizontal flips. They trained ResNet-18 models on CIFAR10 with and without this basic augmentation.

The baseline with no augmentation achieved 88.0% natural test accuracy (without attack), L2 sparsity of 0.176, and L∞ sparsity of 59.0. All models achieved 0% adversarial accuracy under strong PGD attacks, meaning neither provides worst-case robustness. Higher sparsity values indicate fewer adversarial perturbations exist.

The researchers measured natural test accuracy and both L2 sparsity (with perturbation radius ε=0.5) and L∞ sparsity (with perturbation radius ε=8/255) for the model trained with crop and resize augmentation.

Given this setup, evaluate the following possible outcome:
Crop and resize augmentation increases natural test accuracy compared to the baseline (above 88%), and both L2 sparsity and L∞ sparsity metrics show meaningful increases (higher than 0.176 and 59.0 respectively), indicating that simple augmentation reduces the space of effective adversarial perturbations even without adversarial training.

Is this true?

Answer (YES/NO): NO